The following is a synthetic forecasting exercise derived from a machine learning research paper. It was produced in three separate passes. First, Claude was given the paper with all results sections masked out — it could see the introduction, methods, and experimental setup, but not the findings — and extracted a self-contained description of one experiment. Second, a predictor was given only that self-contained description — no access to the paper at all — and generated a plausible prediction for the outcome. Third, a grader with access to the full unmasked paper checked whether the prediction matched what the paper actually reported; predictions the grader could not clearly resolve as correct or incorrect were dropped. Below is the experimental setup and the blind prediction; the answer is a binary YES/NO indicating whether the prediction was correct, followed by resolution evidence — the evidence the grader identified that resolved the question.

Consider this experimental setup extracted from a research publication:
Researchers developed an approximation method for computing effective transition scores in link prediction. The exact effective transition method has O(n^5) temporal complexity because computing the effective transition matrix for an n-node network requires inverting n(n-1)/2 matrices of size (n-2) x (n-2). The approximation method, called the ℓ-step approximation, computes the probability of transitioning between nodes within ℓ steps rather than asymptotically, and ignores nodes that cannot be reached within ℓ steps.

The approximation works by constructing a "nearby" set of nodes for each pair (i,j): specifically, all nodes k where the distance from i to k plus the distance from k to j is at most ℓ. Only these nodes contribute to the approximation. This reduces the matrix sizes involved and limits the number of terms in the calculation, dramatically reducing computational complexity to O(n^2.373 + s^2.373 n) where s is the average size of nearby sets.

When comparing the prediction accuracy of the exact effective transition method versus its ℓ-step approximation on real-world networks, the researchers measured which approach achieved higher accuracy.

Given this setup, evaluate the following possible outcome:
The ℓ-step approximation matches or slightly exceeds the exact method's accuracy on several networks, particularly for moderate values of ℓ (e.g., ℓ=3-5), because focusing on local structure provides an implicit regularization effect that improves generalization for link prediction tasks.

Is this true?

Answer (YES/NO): NO